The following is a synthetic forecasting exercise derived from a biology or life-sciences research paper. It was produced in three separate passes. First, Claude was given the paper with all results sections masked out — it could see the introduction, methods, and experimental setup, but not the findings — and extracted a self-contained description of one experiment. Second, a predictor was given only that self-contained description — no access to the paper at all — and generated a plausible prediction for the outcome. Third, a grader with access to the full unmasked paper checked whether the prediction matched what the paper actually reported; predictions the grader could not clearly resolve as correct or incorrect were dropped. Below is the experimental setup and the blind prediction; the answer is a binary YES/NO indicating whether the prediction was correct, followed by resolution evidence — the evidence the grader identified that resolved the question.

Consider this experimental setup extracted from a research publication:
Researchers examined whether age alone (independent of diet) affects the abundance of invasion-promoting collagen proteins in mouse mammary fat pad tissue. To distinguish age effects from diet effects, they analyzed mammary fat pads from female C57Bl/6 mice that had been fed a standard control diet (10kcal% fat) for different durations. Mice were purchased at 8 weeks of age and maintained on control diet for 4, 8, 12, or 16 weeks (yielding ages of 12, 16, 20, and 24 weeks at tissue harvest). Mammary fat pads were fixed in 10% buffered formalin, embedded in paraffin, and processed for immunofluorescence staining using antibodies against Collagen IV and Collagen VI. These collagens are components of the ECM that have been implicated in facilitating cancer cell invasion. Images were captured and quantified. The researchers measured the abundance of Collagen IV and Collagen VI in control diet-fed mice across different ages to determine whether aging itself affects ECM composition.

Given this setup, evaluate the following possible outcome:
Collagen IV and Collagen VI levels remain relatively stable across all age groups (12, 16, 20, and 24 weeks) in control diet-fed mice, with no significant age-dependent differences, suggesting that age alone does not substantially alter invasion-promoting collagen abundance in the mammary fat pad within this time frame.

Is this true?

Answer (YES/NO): NO